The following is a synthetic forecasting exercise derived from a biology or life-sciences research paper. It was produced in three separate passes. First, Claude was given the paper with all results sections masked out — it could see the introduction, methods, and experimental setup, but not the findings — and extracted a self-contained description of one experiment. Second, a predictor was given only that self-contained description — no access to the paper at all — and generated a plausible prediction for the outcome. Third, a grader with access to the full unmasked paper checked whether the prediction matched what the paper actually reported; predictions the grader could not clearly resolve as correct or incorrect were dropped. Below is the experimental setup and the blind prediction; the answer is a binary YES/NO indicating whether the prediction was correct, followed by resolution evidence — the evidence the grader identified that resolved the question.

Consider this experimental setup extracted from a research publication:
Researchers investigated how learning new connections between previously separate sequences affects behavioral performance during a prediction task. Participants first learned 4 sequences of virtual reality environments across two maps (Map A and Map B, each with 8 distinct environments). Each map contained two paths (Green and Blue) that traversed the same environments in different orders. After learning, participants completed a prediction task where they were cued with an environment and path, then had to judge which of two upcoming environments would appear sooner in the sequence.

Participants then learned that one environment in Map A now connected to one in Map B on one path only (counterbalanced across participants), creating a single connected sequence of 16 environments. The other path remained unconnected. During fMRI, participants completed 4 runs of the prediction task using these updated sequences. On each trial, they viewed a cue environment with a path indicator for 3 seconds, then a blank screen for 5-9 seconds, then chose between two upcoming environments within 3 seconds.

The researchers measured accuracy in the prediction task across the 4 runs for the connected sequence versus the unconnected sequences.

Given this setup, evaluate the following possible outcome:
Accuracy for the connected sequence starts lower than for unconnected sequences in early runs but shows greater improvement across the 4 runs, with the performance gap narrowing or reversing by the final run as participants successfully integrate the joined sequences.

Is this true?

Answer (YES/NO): YES